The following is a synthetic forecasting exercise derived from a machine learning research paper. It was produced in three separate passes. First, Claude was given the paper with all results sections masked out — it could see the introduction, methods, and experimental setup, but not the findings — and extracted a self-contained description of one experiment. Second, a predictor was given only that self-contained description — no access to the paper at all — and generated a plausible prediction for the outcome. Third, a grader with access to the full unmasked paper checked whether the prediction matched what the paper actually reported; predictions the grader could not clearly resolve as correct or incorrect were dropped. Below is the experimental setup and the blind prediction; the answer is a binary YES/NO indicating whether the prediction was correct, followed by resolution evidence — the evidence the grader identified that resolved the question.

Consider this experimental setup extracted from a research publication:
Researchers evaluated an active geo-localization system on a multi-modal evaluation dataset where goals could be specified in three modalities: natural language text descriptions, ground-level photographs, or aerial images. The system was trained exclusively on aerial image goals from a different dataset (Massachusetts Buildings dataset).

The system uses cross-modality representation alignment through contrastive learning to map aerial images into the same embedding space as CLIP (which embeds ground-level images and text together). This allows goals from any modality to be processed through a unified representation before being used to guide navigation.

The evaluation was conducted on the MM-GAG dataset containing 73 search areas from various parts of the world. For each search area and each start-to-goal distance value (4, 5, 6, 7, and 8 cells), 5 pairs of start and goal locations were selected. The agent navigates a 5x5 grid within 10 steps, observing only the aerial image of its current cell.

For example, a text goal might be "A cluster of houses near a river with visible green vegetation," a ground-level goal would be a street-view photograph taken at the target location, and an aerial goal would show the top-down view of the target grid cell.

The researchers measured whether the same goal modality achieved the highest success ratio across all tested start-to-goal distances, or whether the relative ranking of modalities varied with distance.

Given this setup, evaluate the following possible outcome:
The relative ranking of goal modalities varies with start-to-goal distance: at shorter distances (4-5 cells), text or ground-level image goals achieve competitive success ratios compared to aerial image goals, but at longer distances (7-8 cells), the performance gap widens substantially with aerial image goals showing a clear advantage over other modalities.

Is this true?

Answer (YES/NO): NO